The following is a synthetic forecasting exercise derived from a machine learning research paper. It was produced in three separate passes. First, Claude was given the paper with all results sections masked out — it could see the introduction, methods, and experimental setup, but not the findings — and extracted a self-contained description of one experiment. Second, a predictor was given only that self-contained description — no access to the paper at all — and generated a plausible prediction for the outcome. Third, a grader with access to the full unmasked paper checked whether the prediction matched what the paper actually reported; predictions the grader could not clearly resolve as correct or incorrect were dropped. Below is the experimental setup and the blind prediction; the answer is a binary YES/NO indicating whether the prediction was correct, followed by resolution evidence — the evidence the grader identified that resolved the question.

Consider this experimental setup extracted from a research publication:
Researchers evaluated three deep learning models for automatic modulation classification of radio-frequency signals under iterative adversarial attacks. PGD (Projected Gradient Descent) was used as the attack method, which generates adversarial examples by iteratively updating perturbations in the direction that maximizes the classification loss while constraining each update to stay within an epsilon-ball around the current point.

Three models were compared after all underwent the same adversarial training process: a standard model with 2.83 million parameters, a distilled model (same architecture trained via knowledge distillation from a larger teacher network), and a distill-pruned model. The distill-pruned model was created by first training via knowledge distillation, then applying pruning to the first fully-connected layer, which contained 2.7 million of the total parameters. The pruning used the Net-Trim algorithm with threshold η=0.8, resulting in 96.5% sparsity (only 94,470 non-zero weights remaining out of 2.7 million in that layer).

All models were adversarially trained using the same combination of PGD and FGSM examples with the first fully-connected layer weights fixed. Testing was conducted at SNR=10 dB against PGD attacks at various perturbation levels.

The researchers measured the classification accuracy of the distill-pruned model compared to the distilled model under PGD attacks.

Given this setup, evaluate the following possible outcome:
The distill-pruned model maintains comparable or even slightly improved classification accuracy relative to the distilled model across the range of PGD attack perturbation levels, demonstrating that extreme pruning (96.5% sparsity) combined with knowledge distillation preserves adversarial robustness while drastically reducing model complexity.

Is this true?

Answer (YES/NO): YES